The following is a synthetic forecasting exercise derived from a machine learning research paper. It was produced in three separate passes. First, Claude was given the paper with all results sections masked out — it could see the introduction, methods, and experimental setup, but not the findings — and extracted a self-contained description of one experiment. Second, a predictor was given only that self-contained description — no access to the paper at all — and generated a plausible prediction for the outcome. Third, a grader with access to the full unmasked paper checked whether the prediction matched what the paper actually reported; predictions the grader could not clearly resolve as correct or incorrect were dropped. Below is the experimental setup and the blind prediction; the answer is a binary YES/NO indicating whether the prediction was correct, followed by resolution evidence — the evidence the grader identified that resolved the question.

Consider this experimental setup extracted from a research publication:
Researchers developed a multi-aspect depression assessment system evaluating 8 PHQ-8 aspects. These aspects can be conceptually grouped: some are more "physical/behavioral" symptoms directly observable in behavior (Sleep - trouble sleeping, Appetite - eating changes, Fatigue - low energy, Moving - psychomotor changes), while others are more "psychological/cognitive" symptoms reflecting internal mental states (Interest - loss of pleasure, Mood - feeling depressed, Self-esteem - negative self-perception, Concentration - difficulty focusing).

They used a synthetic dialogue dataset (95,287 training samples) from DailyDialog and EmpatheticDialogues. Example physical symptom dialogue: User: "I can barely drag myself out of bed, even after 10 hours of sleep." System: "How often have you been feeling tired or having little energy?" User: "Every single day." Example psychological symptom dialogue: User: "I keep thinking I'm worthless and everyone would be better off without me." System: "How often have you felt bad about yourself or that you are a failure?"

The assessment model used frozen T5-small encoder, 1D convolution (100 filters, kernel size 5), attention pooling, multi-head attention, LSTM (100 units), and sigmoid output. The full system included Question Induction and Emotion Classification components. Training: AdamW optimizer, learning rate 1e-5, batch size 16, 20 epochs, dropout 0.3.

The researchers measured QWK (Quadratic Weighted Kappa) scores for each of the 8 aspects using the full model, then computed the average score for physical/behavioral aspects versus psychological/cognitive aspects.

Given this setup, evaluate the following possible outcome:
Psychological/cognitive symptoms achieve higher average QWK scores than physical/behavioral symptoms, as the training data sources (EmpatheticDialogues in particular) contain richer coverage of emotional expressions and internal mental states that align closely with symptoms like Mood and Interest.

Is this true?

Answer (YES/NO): YES